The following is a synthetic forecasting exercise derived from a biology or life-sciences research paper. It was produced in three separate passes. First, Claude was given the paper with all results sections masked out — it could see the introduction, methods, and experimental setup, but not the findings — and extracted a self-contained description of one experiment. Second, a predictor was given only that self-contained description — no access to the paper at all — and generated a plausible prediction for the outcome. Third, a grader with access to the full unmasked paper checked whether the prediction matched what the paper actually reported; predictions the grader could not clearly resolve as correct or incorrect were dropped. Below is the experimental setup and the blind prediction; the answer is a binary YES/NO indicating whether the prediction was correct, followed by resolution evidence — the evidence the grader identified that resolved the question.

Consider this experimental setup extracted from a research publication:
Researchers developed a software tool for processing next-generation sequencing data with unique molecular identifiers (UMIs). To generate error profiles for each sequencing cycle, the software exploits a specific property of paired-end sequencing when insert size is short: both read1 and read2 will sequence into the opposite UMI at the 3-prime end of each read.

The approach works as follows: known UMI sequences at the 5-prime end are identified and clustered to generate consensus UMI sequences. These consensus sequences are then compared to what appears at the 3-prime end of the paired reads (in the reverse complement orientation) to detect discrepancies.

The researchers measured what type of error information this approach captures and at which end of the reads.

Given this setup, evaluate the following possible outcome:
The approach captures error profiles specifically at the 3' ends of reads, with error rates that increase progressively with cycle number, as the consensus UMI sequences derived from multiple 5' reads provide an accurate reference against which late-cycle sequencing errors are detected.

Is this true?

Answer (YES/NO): YES